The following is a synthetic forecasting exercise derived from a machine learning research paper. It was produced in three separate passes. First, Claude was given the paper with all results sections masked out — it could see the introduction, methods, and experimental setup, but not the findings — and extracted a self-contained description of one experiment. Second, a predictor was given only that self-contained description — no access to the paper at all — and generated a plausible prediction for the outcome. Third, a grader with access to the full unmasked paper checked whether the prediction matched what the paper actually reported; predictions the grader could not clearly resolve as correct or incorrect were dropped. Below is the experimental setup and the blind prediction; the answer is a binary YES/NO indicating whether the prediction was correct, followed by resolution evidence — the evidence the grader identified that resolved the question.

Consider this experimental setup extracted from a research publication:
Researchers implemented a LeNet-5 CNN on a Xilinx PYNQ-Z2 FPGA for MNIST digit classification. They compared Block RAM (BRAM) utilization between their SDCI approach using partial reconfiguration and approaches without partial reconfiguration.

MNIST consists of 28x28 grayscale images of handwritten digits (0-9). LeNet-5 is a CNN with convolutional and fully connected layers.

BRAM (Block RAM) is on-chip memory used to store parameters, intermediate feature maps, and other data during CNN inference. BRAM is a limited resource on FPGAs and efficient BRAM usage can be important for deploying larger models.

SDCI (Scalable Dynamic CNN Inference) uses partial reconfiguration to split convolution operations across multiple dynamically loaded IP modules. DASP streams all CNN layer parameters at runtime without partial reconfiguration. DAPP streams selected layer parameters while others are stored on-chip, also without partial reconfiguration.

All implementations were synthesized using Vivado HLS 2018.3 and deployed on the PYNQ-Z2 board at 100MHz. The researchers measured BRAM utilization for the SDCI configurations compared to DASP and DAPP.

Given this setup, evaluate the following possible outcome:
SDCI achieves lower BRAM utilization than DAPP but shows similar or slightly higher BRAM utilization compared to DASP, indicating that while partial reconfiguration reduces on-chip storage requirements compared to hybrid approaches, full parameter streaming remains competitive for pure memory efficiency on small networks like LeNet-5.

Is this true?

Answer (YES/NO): NO